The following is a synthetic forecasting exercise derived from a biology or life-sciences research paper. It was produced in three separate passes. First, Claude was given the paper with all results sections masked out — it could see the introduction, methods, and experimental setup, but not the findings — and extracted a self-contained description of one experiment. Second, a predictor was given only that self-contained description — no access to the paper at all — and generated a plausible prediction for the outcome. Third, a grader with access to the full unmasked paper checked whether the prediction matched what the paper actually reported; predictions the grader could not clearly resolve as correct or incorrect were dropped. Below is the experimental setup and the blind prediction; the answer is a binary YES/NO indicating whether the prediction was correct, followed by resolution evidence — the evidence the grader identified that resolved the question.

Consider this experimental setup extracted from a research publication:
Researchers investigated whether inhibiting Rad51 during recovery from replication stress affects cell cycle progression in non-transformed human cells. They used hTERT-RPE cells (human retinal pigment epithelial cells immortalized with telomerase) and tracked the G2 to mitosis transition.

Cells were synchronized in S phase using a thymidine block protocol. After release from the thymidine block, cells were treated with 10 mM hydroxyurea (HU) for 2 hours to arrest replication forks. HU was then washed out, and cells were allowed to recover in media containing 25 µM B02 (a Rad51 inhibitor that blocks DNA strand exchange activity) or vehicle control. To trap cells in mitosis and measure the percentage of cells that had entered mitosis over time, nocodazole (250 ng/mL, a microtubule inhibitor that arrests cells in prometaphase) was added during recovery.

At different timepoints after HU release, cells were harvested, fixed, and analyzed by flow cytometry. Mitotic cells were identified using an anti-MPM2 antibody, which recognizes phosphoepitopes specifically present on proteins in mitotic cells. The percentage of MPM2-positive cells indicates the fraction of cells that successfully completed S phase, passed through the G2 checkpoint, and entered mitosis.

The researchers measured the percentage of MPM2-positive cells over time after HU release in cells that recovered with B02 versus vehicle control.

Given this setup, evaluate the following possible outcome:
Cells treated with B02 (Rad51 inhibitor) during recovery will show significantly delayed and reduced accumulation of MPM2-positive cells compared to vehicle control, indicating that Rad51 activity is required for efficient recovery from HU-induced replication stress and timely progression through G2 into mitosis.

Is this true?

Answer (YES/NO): YES